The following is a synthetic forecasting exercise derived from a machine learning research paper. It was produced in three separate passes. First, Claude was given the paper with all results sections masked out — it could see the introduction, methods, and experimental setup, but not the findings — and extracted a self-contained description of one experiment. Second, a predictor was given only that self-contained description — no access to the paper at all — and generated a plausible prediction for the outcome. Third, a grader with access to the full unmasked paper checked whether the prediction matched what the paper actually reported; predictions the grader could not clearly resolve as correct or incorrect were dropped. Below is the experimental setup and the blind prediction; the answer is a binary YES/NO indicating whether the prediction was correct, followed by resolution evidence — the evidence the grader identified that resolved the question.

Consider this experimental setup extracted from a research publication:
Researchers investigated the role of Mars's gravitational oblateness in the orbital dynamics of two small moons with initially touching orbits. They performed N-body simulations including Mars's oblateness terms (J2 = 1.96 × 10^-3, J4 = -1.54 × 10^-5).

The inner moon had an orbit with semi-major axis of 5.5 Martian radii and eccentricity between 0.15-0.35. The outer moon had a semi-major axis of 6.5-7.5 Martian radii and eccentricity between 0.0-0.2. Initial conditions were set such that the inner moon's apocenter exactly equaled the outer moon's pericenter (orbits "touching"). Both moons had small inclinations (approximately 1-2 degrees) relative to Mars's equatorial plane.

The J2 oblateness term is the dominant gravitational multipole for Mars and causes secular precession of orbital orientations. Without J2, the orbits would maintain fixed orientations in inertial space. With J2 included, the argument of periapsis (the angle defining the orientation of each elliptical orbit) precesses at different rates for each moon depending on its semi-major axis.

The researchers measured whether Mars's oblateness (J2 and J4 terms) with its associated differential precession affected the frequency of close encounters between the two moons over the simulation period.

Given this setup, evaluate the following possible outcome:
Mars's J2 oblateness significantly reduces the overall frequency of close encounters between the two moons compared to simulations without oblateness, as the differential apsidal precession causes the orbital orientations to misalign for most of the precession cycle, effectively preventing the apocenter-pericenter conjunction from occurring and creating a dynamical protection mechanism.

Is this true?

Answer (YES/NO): NO